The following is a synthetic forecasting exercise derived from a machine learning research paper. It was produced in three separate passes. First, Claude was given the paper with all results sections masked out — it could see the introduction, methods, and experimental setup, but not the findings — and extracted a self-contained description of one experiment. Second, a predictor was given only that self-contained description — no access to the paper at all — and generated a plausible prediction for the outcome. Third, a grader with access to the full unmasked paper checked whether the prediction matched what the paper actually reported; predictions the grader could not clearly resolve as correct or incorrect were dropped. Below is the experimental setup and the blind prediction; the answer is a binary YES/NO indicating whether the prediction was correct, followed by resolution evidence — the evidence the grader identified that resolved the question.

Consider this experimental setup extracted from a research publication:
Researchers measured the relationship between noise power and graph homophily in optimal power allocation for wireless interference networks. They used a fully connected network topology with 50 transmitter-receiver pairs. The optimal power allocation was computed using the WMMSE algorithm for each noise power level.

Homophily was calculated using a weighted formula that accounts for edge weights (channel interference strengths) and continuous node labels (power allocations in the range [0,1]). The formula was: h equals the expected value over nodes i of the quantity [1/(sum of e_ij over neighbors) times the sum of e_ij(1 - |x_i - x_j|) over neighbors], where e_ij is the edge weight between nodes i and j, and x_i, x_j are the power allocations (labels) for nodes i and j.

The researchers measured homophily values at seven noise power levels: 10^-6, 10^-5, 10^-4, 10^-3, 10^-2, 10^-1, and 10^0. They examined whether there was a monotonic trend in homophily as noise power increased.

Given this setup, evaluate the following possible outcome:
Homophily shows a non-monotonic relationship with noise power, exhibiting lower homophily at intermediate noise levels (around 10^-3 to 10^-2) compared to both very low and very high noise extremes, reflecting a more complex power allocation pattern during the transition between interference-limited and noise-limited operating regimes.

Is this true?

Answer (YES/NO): NO